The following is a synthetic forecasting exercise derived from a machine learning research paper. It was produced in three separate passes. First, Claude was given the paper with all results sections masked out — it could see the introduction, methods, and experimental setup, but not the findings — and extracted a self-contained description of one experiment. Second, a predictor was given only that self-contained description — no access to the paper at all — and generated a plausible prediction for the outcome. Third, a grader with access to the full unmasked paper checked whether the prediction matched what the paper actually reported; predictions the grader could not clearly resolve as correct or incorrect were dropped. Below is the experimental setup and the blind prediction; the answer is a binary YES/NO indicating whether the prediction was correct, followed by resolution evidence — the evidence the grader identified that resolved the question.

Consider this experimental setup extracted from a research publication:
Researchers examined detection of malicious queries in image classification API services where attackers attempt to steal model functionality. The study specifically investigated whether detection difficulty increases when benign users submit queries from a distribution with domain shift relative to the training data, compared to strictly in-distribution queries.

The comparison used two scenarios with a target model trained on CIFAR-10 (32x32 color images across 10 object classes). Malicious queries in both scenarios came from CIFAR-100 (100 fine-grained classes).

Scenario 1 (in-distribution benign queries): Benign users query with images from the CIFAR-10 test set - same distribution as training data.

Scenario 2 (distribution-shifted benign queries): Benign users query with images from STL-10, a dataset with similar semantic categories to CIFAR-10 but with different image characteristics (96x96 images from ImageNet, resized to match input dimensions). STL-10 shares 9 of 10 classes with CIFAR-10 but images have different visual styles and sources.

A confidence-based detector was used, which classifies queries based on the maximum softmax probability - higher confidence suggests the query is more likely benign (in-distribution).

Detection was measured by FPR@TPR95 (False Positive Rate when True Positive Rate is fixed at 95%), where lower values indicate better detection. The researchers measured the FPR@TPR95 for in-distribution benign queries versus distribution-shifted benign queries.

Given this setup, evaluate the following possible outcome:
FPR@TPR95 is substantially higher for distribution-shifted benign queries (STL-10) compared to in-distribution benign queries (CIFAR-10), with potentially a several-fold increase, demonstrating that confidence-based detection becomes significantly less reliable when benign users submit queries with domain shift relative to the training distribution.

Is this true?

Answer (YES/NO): NO